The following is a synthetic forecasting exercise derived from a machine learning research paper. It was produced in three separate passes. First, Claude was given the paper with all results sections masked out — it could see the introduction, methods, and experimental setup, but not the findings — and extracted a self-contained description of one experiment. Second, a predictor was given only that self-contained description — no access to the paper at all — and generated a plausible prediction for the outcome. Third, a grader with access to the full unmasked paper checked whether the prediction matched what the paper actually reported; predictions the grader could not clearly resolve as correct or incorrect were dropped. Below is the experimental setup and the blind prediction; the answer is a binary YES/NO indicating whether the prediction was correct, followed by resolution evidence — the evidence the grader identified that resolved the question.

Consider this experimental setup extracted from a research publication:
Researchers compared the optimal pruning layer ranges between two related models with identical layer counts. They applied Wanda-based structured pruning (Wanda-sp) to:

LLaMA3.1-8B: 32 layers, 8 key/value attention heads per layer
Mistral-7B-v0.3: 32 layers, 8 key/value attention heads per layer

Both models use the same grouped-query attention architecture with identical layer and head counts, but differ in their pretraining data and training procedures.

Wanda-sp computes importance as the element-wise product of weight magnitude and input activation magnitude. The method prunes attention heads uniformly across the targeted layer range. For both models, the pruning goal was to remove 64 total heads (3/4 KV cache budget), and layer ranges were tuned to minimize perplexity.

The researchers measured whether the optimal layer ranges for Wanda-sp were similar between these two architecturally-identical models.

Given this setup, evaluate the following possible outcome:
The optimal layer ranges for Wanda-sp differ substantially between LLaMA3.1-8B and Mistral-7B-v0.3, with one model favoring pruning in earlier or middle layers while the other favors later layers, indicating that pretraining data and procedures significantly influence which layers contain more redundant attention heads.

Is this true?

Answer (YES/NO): YES